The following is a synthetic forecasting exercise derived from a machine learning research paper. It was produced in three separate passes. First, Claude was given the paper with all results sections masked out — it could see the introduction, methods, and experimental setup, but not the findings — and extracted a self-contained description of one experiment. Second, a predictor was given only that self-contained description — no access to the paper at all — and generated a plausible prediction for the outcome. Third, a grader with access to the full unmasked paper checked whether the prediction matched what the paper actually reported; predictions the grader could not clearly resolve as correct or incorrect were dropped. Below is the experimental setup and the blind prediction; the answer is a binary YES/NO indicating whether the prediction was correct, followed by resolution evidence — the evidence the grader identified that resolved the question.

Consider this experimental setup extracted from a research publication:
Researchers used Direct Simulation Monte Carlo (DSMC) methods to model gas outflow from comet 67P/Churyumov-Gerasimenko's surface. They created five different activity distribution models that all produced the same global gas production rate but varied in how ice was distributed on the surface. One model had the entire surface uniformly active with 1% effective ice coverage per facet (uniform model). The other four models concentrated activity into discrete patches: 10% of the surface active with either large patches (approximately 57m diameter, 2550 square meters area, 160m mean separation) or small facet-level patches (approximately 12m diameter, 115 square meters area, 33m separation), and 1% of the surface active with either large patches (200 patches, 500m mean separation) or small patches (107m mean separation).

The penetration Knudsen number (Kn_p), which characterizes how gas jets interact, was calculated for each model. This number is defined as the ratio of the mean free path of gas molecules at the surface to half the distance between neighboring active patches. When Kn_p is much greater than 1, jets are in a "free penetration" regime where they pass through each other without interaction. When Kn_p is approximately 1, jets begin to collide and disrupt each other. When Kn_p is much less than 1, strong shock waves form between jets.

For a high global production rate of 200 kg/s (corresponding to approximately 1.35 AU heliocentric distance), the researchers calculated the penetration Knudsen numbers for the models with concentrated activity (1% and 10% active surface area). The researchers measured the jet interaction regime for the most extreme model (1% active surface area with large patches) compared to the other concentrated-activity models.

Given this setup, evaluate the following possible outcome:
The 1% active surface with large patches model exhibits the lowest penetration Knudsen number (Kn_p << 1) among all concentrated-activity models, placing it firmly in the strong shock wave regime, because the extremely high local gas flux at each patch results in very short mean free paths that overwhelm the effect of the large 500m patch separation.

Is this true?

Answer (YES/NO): NO